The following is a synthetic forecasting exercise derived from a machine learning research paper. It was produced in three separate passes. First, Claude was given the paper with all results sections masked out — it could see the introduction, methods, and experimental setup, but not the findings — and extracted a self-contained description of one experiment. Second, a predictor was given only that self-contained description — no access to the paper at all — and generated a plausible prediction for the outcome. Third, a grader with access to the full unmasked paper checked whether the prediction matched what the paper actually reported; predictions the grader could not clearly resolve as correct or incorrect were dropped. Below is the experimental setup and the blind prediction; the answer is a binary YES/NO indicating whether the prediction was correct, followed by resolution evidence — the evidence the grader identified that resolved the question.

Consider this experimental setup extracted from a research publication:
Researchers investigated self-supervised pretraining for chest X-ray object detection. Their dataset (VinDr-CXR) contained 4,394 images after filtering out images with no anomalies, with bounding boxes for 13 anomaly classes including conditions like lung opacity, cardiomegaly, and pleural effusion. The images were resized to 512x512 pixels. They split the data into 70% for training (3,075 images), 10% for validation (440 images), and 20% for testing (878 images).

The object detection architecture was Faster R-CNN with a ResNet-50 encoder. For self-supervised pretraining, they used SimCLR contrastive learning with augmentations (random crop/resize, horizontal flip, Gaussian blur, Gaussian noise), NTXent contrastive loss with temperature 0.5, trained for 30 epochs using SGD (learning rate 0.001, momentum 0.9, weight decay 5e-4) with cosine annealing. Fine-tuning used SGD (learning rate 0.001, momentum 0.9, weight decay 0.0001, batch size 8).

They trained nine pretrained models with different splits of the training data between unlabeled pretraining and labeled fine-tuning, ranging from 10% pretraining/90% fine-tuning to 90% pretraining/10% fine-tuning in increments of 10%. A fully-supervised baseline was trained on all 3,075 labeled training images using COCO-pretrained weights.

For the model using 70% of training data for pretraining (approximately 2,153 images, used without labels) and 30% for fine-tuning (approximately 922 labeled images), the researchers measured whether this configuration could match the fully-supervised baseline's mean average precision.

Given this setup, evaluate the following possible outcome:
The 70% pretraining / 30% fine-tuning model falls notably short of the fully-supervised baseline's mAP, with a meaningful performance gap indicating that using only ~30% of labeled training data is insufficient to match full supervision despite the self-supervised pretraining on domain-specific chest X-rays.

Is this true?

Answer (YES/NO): YES